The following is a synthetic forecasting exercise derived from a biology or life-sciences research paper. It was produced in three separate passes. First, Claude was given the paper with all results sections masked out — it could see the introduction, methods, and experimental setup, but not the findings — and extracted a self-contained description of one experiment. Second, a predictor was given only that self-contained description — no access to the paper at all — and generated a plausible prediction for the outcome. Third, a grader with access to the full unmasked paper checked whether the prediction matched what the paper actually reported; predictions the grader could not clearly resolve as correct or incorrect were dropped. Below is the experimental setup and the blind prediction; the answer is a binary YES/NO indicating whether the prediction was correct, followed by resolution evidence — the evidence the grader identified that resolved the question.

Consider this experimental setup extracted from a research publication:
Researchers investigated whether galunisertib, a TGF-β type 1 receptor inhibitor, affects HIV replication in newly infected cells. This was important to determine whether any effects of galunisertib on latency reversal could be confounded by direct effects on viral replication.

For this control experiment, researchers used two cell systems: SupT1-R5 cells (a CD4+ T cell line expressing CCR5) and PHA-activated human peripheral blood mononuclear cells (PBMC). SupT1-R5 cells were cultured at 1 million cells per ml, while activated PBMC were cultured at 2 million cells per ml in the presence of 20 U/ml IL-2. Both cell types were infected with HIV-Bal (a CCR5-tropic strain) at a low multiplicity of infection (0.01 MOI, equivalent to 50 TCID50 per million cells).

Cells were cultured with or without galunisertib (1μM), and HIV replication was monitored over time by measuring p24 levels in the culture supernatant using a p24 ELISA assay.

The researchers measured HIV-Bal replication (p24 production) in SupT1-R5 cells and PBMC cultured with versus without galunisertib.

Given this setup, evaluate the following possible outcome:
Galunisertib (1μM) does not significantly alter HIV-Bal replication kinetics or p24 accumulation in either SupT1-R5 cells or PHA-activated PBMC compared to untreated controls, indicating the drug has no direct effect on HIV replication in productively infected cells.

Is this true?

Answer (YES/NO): YES